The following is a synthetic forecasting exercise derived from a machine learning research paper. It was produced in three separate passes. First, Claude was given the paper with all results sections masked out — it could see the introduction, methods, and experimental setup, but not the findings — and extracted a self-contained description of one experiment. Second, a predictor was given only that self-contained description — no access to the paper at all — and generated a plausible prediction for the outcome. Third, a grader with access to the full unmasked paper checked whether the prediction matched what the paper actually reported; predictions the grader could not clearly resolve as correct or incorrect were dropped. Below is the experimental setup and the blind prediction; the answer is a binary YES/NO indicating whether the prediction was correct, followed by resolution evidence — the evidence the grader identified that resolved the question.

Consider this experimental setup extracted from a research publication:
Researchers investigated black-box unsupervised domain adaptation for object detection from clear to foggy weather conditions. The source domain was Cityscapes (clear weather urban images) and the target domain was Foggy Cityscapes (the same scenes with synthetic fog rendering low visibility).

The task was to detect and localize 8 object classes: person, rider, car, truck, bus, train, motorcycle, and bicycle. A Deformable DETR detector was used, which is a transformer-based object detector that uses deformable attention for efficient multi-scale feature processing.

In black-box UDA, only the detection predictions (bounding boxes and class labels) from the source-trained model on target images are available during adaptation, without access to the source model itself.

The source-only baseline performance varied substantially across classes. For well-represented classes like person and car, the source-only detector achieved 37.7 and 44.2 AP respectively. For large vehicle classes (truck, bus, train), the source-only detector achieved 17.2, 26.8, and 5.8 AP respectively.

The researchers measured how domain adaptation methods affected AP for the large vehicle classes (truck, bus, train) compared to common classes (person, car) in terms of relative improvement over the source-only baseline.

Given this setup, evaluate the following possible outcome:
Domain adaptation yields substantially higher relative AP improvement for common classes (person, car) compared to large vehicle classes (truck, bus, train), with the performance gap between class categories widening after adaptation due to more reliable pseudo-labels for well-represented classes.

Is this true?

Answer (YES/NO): NO